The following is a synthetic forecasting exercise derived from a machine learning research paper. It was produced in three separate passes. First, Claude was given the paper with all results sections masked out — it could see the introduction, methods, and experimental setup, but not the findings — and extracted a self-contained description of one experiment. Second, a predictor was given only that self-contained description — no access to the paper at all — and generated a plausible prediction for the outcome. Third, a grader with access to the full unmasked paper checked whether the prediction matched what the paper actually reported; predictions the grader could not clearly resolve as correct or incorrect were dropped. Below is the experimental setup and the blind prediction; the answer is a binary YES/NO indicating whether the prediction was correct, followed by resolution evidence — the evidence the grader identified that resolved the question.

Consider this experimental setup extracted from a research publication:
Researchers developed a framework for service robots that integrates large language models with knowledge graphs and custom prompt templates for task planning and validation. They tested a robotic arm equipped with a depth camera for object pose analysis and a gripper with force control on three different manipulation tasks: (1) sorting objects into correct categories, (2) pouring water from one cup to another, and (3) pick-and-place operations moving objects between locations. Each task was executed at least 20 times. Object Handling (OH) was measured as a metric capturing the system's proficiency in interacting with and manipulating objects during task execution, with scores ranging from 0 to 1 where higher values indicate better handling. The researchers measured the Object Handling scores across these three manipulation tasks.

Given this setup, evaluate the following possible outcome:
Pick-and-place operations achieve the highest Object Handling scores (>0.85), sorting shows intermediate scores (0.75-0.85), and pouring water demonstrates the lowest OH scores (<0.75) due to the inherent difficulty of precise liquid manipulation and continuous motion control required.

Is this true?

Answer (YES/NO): NO